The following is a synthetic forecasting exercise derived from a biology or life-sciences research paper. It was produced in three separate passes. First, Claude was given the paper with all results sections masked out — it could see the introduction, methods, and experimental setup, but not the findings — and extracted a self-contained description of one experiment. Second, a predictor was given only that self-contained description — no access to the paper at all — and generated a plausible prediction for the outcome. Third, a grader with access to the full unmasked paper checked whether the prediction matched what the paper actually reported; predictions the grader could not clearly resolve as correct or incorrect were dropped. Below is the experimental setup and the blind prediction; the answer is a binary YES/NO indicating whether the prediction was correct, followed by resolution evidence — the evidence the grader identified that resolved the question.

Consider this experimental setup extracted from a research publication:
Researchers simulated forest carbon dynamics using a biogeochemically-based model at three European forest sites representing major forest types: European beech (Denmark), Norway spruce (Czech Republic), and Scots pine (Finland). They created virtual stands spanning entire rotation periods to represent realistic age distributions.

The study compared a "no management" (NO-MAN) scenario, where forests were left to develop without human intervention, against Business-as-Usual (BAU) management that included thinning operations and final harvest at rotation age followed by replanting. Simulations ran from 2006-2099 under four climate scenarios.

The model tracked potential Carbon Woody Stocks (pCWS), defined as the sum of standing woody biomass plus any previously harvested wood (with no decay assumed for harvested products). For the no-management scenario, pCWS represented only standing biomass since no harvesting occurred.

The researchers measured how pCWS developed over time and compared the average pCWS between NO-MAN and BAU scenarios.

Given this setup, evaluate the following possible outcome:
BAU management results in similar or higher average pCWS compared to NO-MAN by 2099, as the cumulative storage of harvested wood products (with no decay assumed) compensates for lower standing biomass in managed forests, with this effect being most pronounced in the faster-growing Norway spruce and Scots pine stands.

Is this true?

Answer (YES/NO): NO